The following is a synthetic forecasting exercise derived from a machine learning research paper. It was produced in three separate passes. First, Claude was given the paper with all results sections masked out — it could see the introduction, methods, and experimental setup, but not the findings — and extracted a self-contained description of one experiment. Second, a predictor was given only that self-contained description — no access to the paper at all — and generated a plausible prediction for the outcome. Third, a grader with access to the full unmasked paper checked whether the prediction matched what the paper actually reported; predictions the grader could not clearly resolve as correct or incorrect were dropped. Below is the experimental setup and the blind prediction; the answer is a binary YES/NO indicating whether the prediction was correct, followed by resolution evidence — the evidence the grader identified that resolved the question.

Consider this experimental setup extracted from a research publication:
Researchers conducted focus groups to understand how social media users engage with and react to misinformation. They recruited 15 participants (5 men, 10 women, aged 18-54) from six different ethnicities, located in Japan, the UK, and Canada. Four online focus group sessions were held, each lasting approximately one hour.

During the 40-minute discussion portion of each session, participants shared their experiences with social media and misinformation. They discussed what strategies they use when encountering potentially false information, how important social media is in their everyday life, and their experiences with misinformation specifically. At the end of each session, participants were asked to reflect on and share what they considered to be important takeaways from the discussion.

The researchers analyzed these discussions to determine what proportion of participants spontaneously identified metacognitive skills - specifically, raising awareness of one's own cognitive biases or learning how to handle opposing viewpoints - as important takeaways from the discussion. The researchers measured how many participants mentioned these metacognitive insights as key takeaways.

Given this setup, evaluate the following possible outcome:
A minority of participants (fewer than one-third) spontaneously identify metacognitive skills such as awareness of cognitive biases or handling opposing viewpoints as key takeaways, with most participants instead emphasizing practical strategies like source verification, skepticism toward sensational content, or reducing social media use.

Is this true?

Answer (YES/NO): YES